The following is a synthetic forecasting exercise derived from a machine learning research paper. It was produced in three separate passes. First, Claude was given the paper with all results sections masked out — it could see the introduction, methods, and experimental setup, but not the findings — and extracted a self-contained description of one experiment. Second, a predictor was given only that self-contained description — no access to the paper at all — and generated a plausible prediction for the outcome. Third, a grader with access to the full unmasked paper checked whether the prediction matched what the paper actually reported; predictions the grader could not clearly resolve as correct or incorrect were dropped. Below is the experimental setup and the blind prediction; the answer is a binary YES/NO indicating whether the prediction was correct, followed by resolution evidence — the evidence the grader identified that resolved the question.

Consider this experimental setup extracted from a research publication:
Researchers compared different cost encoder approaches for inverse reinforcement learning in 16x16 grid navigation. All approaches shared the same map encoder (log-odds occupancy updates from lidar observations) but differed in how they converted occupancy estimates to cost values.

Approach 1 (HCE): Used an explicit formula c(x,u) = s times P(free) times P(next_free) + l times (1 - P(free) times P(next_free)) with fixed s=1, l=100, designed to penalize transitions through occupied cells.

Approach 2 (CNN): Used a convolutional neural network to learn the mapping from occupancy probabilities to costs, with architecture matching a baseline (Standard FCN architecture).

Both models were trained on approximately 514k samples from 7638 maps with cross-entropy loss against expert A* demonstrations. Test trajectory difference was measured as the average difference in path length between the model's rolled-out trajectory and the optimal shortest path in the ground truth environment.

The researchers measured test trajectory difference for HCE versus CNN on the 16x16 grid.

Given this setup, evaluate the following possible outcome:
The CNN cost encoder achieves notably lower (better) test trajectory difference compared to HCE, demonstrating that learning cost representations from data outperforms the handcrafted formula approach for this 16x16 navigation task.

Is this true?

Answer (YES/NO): YES